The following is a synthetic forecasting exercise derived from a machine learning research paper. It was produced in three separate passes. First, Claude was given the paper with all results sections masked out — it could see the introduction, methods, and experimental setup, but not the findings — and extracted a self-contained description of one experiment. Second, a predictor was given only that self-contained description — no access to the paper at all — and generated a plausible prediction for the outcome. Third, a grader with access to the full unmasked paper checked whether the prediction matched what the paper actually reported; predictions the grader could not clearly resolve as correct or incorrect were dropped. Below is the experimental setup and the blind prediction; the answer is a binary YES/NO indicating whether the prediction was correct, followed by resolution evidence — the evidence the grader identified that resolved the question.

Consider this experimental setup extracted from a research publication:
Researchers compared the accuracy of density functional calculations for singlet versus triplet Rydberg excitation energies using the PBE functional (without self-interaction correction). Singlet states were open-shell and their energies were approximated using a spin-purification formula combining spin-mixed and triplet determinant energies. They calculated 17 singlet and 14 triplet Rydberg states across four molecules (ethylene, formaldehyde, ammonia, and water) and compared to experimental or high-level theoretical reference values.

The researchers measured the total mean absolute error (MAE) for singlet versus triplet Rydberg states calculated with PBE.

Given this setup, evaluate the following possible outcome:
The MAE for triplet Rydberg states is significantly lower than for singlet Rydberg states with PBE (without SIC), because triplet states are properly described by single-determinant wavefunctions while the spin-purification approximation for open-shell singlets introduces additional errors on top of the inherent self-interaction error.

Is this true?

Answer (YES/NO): NO